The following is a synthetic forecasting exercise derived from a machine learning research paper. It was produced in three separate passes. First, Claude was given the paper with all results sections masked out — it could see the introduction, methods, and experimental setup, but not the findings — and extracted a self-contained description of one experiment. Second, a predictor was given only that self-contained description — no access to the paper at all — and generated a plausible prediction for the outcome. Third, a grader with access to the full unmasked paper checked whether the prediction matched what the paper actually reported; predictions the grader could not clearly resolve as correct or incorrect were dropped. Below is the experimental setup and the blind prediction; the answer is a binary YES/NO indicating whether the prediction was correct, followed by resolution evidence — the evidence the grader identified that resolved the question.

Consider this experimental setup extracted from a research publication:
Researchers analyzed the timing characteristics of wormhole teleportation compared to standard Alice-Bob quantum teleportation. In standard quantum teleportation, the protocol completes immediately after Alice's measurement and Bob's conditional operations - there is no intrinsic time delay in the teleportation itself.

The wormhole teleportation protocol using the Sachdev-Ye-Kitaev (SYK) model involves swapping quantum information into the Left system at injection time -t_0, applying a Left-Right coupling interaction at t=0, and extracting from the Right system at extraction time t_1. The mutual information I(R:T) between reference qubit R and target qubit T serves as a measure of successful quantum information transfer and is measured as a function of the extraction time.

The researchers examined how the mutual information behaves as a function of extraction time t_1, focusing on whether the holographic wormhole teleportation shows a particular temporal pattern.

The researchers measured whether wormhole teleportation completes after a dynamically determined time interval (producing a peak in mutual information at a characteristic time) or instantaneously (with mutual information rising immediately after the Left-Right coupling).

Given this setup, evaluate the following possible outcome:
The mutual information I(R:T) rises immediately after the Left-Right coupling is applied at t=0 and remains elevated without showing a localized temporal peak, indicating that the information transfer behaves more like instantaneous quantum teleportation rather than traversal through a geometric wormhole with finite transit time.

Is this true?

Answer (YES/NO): NO